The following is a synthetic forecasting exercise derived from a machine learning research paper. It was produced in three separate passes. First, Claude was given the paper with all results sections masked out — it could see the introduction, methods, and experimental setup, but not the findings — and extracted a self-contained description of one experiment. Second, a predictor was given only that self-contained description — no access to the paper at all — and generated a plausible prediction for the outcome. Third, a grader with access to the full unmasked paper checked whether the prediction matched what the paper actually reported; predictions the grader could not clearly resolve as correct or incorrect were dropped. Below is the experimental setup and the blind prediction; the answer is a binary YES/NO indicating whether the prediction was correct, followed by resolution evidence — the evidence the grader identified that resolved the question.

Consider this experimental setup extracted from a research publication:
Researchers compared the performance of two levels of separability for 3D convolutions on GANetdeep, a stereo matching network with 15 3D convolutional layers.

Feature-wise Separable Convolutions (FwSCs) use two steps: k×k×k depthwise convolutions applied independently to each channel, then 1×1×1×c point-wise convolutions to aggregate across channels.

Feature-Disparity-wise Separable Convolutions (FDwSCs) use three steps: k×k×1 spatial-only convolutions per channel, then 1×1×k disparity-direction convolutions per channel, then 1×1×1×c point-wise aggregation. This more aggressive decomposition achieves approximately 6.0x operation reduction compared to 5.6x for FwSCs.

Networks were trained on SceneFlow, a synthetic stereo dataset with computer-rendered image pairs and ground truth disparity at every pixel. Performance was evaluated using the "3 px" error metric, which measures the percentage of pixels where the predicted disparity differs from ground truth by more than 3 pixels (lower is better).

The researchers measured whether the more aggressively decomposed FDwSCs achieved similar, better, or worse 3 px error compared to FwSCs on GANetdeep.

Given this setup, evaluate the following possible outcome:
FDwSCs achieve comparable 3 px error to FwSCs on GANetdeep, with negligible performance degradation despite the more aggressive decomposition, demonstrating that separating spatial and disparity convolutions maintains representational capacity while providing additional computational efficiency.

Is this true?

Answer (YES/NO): NO